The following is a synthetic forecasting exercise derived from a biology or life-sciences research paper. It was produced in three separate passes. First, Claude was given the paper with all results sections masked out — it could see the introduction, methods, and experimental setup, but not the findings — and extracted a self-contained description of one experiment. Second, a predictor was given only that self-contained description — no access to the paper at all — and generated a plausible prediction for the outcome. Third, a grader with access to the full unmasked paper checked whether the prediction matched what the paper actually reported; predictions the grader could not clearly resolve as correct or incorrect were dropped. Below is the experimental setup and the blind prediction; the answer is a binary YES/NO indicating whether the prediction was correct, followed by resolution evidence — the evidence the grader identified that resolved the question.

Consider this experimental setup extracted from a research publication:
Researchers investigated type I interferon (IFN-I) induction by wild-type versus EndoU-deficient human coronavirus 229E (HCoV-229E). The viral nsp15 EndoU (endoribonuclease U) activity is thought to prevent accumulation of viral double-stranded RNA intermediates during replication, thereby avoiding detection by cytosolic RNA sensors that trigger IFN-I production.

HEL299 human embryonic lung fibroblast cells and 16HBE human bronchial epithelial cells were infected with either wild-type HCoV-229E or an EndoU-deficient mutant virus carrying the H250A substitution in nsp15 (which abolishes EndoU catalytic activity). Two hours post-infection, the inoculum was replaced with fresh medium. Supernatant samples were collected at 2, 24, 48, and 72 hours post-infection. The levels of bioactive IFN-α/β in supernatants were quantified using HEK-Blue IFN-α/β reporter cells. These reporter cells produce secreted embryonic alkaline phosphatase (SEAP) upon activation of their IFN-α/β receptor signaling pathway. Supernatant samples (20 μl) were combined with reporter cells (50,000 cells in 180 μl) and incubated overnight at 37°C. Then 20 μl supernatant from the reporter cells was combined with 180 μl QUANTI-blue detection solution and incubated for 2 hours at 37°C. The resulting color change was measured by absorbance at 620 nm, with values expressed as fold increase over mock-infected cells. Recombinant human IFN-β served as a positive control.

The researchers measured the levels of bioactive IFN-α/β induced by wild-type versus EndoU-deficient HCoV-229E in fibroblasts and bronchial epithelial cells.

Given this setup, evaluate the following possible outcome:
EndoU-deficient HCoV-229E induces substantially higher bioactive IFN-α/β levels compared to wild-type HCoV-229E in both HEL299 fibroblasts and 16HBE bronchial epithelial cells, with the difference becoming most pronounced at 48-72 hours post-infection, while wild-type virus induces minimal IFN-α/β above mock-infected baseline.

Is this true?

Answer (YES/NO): NO